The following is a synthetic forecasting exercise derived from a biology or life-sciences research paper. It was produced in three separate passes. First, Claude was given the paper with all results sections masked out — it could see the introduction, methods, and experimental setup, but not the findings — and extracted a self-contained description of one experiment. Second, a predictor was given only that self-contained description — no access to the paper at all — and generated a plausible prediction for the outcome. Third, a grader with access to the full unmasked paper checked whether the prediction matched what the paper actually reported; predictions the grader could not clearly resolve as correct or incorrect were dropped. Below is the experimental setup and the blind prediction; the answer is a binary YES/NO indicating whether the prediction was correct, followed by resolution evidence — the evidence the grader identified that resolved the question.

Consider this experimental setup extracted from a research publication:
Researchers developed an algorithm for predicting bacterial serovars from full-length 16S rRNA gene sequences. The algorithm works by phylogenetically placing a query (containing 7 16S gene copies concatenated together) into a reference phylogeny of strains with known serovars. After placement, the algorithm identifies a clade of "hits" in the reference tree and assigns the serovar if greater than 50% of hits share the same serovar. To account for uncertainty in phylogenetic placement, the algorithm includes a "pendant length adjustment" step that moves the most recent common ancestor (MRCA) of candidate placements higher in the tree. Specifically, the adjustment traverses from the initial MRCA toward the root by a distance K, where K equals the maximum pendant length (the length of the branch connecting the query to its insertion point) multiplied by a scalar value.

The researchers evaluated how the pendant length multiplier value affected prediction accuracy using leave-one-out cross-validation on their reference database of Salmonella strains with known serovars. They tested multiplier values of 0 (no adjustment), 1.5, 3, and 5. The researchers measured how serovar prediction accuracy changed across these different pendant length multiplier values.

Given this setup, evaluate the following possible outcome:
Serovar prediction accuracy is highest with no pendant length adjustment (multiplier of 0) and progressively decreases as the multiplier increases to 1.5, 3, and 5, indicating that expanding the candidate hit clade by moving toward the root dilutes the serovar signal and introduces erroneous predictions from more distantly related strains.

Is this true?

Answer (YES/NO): YES